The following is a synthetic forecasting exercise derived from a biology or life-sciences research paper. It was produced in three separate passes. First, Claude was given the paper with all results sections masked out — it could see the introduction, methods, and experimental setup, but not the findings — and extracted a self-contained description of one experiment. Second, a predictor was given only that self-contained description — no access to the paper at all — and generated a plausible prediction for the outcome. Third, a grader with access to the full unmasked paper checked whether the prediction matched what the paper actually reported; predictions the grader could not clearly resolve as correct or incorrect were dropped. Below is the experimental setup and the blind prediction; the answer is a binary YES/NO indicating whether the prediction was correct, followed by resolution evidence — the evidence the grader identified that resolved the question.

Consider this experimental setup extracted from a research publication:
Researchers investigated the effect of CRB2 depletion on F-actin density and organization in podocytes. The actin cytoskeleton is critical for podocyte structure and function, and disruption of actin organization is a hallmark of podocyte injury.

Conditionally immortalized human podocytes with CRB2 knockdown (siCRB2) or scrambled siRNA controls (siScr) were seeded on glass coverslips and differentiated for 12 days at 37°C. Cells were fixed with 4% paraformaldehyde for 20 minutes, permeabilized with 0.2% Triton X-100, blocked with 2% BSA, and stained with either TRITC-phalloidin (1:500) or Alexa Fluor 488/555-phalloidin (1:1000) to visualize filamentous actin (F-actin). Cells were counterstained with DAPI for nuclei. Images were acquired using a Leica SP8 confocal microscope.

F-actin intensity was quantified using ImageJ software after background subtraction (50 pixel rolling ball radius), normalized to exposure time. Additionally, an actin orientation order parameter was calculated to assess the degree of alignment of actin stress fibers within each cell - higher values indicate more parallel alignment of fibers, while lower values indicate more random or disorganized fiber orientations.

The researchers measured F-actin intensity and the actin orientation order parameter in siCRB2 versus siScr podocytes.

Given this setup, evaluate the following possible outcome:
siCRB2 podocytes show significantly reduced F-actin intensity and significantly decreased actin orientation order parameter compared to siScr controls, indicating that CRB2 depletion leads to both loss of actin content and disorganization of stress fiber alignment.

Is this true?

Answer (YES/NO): NO